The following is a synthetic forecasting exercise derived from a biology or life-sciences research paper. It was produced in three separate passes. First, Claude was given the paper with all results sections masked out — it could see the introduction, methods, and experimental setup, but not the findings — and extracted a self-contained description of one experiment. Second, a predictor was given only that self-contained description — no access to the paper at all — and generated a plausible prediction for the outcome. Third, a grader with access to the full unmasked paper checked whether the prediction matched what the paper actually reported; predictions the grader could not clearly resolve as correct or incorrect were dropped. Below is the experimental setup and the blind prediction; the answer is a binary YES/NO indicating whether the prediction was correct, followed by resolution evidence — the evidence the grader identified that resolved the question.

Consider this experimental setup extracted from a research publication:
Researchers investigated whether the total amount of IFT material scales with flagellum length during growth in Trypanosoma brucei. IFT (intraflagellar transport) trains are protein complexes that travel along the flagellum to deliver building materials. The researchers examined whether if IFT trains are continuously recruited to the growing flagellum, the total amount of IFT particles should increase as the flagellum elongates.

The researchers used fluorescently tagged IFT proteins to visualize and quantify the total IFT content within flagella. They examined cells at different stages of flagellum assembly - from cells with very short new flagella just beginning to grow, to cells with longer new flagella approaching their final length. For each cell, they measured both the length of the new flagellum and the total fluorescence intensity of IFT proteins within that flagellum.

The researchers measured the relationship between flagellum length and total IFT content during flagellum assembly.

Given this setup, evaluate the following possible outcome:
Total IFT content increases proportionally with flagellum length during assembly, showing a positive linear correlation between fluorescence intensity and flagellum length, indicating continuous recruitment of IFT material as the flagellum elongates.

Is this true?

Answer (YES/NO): YES